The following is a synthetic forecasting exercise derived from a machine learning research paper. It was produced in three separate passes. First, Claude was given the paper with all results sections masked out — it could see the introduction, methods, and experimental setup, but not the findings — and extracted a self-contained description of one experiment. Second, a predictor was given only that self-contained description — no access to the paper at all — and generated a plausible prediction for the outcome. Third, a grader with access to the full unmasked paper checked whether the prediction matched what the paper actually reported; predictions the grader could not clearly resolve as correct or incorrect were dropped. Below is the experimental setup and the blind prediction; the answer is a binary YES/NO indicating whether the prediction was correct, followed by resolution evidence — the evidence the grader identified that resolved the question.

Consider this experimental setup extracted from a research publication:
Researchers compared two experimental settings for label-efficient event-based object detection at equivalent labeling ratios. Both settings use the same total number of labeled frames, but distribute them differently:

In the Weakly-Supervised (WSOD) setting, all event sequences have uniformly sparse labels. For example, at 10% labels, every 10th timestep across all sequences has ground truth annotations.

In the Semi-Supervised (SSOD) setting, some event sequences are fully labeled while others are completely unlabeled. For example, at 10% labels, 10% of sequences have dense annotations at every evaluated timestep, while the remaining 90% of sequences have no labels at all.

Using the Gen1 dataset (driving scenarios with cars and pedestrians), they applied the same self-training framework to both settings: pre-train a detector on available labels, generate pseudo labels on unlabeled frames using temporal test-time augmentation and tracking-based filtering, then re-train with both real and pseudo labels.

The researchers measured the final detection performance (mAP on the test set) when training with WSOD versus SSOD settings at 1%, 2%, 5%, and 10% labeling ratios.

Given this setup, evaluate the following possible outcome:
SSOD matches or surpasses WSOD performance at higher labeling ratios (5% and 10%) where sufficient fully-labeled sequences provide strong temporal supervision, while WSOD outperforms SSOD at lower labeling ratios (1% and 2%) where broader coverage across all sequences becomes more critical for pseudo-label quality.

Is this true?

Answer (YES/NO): NO